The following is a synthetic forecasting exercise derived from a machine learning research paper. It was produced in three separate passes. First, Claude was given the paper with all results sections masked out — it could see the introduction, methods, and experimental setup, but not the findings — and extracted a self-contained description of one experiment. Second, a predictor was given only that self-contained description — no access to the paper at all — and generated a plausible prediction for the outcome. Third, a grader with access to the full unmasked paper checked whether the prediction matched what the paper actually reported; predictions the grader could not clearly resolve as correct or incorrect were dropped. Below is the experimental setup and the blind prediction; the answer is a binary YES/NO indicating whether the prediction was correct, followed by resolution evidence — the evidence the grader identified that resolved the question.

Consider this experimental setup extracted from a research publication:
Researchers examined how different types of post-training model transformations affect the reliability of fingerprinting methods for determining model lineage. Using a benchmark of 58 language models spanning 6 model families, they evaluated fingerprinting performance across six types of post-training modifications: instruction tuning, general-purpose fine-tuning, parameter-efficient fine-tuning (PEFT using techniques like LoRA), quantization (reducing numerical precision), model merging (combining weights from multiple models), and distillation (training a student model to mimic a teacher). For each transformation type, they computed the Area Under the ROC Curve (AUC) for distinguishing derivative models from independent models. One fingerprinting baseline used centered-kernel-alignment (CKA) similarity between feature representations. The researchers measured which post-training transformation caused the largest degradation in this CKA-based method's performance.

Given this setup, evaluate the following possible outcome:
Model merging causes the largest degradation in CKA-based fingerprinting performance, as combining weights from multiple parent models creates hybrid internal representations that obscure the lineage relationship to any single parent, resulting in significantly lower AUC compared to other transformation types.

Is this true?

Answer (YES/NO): NO